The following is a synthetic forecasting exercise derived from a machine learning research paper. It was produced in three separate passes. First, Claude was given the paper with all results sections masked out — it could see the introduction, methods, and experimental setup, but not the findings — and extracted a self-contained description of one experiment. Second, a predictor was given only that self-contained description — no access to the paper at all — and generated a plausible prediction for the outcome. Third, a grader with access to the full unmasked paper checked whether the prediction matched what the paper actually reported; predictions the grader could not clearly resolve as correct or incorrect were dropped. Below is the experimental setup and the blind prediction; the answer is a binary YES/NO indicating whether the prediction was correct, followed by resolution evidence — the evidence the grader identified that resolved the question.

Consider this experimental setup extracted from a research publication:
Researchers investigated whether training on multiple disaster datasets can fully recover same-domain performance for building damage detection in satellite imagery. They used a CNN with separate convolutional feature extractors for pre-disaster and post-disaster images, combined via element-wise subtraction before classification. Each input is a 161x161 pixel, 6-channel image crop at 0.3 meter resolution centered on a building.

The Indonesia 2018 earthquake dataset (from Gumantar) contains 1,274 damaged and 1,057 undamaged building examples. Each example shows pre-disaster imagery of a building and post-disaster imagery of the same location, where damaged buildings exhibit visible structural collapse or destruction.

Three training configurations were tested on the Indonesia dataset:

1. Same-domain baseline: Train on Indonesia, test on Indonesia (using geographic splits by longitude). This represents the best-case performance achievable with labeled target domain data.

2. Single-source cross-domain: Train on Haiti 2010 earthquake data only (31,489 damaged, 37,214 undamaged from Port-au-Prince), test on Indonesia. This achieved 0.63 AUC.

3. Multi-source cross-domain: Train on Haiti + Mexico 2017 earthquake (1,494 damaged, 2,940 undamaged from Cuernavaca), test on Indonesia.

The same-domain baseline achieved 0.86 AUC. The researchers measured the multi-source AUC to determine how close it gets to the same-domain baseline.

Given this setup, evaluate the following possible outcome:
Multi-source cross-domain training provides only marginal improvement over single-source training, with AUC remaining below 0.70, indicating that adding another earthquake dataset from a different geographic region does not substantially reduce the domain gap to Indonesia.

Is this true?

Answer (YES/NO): NO